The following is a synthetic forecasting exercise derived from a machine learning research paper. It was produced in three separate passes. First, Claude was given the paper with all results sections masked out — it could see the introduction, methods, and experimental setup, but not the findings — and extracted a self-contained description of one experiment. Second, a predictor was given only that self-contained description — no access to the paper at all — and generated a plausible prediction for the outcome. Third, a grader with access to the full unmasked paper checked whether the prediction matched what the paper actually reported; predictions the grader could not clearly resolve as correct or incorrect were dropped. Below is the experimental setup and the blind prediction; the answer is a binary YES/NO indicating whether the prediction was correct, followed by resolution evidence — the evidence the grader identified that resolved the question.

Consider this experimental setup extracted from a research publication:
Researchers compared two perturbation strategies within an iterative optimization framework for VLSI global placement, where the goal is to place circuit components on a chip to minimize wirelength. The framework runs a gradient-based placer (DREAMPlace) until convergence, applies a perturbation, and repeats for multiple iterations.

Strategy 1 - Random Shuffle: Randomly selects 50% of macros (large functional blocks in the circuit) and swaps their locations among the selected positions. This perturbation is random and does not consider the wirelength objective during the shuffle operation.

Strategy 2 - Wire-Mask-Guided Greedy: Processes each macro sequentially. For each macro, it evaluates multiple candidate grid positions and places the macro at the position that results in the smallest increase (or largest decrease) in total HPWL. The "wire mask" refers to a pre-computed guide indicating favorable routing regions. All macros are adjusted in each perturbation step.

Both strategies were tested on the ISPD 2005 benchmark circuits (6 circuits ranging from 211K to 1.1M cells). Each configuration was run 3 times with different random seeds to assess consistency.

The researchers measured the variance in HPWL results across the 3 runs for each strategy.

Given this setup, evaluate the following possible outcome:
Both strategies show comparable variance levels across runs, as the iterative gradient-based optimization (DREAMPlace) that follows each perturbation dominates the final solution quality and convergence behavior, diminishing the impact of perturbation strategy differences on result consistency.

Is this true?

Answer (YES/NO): YES